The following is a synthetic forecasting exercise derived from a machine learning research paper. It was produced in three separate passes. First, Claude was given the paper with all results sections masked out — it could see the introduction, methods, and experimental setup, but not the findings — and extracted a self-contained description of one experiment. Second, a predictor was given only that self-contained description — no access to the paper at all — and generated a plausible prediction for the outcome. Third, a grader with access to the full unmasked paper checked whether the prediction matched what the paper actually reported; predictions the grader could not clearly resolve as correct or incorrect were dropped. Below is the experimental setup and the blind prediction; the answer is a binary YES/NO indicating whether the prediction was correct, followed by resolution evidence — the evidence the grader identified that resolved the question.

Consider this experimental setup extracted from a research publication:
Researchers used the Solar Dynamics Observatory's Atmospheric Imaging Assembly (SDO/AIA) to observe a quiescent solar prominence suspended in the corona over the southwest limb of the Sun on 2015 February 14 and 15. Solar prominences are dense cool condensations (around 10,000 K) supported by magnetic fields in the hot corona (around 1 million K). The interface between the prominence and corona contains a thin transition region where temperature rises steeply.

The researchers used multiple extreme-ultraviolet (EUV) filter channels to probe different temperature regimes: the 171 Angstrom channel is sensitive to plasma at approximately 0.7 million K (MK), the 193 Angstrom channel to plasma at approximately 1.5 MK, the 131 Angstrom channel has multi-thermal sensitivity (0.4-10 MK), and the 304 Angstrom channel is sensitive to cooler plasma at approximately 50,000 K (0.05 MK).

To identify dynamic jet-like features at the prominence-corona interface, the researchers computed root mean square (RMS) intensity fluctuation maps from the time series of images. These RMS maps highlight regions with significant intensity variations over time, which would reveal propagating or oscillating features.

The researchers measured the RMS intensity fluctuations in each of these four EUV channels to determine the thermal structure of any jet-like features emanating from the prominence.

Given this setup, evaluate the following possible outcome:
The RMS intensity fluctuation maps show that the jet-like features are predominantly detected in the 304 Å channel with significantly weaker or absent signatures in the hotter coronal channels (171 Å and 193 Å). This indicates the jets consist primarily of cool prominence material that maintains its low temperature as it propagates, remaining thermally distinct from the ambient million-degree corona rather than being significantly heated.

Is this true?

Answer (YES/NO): NO